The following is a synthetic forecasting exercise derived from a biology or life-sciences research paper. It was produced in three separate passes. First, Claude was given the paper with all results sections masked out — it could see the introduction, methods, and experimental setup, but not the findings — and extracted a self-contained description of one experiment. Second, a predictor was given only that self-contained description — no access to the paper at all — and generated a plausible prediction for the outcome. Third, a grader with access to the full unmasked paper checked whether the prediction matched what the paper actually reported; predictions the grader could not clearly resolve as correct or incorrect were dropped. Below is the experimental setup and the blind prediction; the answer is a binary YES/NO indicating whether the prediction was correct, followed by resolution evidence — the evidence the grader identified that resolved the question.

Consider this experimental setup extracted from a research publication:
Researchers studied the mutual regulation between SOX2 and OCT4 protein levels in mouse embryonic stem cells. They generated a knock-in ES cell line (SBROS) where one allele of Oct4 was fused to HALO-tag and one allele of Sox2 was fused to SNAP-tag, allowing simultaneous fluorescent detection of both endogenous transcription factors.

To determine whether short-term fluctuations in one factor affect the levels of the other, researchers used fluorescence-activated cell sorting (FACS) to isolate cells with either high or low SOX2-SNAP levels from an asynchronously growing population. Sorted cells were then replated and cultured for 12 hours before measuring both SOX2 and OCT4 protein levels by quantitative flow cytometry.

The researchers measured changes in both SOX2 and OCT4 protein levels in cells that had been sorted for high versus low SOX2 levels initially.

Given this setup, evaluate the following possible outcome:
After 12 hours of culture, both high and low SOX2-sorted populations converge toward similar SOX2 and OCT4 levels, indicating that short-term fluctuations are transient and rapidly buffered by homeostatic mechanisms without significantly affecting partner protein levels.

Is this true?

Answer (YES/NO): NO